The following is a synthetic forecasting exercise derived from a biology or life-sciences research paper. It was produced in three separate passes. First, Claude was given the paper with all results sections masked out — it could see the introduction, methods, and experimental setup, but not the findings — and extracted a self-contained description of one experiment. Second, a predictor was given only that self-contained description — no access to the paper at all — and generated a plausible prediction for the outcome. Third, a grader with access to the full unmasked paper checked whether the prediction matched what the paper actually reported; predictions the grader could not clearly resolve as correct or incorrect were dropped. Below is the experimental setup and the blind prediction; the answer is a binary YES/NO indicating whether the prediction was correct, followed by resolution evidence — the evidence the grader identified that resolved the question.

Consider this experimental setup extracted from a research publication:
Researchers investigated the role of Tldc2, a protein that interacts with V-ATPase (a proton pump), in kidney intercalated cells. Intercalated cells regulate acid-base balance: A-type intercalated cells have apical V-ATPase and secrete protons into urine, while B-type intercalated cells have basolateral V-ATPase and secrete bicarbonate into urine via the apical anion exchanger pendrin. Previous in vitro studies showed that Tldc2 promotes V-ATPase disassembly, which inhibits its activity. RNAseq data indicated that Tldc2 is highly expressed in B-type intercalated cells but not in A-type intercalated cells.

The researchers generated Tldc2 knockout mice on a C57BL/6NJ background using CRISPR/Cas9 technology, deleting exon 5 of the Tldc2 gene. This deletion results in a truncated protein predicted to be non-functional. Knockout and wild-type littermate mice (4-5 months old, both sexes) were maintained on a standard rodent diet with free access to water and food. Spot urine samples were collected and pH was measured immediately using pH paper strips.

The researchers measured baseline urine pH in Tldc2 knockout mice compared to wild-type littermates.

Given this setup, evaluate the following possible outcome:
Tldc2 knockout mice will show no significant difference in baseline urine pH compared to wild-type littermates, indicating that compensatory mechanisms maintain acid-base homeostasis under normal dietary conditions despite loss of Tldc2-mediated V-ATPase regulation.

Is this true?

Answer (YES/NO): NO